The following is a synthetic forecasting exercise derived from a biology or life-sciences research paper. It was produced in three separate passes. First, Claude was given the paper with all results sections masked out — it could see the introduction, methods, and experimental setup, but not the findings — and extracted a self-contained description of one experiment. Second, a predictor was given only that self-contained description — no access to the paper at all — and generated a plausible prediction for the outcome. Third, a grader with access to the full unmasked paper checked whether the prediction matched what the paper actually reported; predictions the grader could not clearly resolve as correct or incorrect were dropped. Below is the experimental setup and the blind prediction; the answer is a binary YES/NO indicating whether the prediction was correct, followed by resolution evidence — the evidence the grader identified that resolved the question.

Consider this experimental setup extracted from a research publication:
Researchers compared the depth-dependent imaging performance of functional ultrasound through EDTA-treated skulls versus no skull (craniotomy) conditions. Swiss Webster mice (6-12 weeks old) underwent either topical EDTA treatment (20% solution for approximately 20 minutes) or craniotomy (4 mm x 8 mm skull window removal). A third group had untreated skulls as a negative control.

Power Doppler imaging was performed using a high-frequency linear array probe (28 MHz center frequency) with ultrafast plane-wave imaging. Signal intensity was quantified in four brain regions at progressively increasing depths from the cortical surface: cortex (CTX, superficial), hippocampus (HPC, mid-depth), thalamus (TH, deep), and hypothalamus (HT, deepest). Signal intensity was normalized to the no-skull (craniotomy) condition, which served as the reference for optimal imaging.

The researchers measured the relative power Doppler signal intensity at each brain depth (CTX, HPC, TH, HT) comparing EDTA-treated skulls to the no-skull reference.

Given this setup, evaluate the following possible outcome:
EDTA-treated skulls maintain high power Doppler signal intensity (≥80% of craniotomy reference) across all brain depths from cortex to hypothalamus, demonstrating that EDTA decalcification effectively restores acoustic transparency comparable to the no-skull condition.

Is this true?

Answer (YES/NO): YES